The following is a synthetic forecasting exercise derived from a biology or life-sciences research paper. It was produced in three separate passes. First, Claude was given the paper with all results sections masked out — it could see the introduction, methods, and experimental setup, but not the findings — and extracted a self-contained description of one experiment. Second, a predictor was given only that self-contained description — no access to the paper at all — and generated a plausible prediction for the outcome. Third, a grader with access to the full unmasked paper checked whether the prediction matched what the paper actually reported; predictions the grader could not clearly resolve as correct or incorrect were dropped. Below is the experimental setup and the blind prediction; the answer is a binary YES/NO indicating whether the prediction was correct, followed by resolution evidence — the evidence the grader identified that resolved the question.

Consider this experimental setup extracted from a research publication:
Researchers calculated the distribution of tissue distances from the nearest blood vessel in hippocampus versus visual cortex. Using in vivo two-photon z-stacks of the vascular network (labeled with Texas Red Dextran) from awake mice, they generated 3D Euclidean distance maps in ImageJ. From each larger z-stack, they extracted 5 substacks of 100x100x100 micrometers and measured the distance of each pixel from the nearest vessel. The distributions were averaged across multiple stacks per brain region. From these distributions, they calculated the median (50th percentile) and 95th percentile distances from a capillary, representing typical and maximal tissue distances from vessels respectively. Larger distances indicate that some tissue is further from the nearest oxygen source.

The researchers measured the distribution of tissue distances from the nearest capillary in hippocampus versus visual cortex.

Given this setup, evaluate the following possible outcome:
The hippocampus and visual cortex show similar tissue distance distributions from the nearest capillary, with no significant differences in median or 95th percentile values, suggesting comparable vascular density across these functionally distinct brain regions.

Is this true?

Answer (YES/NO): NO